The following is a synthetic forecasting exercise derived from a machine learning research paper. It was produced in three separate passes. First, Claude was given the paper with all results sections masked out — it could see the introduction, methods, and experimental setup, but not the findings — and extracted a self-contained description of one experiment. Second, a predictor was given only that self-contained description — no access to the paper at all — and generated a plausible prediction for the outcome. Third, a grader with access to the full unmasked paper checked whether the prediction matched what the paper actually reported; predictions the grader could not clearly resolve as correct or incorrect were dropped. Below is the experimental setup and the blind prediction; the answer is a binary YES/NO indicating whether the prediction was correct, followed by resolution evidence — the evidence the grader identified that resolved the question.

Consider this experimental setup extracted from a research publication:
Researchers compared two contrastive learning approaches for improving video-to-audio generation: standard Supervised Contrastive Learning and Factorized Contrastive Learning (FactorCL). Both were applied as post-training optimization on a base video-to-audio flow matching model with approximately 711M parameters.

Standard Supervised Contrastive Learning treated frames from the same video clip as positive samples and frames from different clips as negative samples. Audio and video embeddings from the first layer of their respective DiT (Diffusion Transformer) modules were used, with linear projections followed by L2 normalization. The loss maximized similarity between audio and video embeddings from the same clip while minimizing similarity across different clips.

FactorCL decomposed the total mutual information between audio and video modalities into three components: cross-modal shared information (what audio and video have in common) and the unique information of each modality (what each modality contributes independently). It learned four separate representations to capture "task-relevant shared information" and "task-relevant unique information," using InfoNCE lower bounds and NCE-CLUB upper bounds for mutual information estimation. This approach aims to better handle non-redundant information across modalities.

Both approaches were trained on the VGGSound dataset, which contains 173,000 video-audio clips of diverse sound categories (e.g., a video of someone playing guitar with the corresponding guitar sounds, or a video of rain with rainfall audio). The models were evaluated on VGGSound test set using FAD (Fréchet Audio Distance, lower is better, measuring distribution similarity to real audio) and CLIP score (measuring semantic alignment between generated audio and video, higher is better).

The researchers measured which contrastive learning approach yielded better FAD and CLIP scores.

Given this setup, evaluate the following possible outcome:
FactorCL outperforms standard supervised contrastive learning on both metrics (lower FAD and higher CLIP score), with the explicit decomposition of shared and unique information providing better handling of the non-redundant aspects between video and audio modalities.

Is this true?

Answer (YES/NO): YES